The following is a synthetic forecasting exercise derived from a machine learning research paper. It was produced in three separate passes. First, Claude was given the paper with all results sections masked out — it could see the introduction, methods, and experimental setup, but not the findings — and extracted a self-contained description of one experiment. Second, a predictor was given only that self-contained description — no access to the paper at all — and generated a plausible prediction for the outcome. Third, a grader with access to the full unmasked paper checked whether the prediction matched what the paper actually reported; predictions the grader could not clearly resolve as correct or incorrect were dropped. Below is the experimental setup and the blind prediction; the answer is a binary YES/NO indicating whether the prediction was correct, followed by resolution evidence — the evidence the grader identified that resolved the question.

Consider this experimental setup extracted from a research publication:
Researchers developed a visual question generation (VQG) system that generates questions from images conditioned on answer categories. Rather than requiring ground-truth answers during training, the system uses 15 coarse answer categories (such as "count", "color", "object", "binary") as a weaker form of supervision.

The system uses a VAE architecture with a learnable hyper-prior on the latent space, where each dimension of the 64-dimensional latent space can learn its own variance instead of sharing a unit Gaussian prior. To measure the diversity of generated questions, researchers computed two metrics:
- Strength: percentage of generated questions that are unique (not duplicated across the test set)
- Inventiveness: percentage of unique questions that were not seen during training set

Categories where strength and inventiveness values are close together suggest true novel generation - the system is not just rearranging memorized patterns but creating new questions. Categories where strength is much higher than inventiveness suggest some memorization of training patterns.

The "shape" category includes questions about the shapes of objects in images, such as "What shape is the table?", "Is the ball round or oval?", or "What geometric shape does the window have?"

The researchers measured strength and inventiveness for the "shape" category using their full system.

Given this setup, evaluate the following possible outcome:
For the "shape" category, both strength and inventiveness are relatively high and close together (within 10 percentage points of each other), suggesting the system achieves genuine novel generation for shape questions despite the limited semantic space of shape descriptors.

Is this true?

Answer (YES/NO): YES